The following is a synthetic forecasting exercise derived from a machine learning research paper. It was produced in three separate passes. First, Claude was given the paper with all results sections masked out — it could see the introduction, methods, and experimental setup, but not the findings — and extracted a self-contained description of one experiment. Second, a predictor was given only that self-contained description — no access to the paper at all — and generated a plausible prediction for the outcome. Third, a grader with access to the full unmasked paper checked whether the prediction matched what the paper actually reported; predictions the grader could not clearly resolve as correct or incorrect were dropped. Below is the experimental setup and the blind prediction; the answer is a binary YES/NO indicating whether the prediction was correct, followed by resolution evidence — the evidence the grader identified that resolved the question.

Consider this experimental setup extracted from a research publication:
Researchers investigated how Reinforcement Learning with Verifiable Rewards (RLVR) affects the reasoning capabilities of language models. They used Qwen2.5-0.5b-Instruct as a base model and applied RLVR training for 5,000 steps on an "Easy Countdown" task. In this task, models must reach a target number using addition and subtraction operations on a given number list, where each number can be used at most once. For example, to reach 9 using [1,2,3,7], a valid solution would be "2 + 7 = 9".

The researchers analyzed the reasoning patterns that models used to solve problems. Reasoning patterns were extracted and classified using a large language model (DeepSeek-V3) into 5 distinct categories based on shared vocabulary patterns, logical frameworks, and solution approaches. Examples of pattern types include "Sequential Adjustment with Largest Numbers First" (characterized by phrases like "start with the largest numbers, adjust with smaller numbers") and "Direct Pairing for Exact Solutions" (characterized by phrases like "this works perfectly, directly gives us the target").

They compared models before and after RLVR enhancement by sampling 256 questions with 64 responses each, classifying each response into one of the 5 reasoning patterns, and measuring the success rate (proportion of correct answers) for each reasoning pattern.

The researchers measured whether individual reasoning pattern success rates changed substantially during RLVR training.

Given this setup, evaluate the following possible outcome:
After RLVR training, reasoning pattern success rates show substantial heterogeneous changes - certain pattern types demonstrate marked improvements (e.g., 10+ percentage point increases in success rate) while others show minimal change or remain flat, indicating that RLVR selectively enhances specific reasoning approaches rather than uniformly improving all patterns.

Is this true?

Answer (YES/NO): NO